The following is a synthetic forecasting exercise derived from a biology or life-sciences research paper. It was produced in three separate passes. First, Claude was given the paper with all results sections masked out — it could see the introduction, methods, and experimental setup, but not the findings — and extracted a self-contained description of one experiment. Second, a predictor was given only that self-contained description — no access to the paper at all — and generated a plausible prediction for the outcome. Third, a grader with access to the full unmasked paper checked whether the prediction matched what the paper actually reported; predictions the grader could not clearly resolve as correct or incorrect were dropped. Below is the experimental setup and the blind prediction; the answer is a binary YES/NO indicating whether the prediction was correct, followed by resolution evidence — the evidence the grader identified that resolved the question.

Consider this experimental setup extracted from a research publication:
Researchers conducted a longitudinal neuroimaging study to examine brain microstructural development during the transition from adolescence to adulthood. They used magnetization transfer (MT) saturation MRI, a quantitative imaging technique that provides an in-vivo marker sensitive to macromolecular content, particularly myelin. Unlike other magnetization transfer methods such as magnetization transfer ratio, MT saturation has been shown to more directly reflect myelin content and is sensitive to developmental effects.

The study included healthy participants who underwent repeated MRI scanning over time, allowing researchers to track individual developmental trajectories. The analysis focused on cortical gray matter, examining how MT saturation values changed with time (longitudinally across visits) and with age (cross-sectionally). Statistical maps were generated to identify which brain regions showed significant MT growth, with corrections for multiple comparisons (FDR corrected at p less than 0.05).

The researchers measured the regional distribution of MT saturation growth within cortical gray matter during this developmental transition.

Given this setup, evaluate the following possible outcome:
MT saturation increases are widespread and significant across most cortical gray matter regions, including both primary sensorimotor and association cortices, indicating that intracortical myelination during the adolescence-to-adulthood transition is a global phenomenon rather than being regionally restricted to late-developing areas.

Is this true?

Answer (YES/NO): NO